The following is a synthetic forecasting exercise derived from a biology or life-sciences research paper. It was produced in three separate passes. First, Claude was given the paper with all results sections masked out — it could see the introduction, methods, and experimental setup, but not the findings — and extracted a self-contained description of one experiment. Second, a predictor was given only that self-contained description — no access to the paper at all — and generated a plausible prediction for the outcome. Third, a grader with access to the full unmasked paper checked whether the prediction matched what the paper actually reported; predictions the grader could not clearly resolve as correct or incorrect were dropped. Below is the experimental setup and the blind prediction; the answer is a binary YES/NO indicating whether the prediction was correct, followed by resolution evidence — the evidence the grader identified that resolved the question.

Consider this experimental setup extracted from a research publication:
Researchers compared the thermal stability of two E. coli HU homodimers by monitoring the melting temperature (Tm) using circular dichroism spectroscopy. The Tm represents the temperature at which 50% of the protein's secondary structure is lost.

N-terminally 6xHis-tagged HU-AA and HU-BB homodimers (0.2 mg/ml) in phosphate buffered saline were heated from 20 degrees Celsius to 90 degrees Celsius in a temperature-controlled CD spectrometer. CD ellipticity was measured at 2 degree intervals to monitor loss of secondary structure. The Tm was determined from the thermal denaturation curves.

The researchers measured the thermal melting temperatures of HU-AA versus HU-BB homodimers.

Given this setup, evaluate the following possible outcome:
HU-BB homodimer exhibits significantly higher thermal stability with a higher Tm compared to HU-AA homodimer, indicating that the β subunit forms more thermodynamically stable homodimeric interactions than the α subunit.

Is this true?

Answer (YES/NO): YES